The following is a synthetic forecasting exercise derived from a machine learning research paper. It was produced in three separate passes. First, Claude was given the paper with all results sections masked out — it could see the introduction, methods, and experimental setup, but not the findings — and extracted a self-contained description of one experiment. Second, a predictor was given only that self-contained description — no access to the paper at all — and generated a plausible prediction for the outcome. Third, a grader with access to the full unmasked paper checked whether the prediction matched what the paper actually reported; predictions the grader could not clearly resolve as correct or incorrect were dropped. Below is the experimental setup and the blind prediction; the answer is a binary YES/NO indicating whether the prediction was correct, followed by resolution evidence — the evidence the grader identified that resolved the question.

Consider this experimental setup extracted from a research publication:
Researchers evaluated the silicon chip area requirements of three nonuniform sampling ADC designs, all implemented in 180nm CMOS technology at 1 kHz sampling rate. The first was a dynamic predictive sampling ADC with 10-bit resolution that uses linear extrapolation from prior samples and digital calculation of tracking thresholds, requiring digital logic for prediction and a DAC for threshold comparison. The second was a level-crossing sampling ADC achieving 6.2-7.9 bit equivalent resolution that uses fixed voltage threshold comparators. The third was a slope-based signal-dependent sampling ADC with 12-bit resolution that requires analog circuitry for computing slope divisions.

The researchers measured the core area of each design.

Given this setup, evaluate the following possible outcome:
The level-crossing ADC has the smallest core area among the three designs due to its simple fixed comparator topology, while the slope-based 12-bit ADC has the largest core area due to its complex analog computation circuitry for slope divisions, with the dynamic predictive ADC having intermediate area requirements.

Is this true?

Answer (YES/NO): NO